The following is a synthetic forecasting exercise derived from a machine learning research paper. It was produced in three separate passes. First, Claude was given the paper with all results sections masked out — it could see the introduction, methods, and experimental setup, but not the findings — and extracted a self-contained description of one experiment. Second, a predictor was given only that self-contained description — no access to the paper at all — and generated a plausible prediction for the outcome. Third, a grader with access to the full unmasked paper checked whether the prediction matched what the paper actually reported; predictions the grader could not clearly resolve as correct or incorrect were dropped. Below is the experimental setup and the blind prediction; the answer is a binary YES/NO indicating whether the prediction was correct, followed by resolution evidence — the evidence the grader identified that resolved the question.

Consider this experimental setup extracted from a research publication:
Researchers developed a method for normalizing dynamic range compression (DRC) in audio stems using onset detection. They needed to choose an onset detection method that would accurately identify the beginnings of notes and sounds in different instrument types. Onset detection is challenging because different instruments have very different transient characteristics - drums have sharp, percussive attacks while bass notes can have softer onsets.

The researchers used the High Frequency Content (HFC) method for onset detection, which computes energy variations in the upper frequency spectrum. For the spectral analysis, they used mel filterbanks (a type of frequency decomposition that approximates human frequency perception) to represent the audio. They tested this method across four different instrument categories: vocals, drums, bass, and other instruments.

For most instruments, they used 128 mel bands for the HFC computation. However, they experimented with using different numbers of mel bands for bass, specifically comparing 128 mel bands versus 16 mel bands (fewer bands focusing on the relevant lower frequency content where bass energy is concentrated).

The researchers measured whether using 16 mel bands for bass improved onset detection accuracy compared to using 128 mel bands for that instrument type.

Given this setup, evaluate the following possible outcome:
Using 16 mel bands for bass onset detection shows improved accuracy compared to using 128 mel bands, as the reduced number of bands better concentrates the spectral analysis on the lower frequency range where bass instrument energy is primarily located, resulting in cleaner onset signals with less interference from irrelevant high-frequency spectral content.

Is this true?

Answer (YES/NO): YES